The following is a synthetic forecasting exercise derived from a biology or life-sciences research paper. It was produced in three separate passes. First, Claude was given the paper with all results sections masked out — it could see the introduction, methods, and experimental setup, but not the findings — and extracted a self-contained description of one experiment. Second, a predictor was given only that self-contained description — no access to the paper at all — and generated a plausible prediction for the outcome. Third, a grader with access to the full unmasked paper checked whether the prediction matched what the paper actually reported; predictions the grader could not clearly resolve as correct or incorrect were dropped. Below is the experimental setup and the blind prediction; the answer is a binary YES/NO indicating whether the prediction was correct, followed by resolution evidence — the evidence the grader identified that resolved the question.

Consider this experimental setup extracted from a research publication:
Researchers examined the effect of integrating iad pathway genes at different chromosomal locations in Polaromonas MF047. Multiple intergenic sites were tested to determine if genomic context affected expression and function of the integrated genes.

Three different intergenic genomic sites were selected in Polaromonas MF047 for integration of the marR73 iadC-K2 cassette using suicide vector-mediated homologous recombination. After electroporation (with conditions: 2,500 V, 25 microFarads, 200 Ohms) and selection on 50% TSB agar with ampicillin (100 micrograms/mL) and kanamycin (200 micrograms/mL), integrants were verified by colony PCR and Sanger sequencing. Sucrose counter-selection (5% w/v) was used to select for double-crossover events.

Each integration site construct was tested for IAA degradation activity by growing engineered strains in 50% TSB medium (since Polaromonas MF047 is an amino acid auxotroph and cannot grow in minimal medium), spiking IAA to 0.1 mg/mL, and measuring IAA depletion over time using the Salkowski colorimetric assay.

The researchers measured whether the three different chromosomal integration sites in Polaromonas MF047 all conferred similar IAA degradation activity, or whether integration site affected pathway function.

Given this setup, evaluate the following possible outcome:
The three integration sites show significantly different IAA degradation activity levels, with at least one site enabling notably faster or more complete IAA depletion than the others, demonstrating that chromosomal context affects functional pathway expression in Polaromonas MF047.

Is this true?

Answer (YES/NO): NO